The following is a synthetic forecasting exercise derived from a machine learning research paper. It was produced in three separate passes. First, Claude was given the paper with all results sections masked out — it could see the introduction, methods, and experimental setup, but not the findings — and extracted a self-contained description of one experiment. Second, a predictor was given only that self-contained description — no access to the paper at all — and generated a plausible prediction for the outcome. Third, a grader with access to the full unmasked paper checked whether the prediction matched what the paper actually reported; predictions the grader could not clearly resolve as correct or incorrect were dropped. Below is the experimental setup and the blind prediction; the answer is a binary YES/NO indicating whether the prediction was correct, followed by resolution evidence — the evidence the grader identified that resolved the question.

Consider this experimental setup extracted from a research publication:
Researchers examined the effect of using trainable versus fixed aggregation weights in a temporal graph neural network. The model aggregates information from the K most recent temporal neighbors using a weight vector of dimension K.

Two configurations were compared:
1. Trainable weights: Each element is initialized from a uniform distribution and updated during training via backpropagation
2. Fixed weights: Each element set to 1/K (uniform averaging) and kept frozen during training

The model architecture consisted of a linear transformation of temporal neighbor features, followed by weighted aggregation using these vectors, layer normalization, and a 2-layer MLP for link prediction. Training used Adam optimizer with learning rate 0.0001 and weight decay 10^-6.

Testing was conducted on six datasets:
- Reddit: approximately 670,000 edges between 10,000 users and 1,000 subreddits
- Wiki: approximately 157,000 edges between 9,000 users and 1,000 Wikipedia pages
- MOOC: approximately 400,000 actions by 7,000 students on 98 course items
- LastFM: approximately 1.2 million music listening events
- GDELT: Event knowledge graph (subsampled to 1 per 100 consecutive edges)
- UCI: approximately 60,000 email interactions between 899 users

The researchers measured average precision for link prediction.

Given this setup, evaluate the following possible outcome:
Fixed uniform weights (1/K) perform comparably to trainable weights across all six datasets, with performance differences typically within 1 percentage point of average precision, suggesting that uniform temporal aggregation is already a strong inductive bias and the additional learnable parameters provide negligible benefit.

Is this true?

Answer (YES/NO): NO